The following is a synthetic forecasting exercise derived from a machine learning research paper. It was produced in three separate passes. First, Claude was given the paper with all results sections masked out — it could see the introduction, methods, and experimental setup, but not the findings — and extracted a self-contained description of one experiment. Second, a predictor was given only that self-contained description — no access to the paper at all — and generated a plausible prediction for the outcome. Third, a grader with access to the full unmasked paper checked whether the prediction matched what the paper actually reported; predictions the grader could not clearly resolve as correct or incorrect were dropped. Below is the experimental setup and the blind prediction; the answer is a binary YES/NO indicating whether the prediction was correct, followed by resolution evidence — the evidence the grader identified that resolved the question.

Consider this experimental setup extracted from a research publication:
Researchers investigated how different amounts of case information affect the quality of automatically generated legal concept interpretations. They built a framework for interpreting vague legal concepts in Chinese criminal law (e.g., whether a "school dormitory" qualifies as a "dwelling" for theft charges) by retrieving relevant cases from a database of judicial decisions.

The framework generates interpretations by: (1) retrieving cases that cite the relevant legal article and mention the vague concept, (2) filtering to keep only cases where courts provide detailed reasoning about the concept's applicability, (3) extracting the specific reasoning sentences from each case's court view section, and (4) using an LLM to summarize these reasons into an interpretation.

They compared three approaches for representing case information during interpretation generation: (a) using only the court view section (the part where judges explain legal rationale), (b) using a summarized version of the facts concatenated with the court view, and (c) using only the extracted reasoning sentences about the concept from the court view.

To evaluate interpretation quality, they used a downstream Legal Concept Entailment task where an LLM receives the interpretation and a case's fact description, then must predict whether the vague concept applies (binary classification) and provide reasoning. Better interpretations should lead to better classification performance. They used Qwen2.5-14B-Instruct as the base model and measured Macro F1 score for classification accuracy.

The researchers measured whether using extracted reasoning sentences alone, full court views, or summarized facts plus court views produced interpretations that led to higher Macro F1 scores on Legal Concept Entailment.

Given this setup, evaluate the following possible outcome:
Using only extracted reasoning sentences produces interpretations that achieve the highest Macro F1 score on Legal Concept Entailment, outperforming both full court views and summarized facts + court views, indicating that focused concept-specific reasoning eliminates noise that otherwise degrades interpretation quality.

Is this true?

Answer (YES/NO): YES